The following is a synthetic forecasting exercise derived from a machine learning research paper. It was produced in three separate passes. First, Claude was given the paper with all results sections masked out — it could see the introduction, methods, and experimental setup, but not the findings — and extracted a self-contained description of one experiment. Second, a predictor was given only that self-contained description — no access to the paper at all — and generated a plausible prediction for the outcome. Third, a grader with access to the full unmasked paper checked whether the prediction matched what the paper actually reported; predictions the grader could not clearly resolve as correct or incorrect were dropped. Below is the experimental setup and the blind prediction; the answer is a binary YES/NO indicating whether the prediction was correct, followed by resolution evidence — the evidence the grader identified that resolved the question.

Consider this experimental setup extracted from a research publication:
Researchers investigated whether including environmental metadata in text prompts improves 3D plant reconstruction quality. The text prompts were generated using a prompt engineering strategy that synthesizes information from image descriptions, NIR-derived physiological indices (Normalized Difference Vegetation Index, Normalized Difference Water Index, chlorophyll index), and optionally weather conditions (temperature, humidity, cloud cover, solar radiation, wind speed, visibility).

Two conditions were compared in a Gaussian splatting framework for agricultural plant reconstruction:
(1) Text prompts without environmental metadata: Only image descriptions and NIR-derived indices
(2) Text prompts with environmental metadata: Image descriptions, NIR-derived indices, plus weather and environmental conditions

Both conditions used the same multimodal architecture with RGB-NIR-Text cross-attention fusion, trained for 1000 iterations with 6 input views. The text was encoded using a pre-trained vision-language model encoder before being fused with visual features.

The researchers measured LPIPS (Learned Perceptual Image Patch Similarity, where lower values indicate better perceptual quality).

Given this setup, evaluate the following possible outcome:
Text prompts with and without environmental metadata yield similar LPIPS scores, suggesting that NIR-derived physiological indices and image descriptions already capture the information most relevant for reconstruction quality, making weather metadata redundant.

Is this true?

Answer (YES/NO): NO